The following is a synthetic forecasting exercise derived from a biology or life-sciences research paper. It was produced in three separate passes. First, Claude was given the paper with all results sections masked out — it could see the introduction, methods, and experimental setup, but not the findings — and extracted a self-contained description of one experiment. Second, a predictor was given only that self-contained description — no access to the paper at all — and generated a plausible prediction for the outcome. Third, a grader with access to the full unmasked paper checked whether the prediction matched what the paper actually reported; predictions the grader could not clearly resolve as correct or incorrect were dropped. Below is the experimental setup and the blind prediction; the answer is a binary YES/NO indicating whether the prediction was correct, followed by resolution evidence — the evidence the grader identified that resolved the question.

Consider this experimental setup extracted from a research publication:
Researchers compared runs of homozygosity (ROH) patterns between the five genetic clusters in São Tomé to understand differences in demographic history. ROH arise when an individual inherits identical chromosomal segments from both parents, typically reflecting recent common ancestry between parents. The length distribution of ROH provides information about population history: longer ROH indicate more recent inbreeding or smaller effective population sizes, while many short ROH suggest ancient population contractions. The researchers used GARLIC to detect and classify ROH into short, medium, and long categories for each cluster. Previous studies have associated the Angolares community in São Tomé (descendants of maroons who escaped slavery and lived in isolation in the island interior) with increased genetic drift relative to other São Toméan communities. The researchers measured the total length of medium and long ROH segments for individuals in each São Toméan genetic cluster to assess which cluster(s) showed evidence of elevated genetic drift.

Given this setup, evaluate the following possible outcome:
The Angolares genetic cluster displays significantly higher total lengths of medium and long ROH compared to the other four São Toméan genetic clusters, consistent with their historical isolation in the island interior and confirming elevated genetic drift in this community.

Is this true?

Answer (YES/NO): YES